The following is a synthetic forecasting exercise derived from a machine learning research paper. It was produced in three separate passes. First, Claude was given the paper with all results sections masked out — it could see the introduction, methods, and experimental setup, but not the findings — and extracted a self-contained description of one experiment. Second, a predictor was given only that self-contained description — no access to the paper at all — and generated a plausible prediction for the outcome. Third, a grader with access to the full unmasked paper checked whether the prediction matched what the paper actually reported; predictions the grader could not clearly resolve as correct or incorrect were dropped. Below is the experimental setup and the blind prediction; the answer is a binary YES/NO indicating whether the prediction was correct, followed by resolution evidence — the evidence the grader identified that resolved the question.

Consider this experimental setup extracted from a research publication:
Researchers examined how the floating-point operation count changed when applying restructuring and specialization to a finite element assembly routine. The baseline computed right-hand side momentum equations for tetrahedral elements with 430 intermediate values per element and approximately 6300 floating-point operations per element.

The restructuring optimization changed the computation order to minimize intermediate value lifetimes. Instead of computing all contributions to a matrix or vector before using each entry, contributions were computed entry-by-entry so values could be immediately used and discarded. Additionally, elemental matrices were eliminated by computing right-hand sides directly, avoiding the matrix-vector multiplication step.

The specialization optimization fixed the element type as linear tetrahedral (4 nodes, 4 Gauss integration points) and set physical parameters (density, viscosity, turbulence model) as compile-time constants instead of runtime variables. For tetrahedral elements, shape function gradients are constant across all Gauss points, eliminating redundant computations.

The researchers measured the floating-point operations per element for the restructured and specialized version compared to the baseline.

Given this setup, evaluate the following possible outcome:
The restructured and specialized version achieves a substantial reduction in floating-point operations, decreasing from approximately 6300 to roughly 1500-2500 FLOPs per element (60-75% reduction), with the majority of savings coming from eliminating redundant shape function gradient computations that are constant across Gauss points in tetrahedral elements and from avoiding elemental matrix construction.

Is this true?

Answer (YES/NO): YES